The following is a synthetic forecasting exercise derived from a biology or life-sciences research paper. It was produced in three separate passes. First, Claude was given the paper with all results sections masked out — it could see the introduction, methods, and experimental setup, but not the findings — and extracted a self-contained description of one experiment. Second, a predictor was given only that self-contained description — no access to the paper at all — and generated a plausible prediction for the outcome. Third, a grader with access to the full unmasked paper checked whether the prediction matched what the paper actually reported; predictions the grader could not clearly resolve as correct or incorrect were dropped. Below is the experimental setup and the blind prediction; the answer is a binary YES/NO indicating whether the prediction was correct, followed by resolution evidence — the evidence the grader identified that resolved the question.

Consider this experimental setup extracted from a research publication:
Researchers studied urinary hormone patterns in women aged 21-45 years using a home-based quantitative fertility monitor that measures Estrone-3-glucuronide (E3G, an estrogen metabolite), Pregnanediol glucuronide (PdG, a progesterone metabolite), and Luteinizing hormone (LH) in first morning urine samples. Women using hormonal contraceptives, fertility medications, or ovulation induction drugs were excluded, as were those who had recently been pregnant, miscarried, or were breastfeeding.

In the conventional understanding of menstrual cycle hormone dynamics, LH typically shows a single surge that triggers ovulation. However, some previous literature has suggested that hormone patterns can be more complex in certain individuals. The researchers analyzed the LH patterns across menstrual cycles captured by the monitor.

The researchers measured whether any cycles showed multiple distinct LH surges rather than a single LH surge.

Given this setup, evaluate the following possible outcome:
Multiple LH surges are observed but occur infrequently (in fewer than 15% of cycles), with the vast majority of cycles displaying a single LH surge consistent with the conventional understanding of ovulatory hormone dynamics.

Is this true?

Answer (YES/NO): NO